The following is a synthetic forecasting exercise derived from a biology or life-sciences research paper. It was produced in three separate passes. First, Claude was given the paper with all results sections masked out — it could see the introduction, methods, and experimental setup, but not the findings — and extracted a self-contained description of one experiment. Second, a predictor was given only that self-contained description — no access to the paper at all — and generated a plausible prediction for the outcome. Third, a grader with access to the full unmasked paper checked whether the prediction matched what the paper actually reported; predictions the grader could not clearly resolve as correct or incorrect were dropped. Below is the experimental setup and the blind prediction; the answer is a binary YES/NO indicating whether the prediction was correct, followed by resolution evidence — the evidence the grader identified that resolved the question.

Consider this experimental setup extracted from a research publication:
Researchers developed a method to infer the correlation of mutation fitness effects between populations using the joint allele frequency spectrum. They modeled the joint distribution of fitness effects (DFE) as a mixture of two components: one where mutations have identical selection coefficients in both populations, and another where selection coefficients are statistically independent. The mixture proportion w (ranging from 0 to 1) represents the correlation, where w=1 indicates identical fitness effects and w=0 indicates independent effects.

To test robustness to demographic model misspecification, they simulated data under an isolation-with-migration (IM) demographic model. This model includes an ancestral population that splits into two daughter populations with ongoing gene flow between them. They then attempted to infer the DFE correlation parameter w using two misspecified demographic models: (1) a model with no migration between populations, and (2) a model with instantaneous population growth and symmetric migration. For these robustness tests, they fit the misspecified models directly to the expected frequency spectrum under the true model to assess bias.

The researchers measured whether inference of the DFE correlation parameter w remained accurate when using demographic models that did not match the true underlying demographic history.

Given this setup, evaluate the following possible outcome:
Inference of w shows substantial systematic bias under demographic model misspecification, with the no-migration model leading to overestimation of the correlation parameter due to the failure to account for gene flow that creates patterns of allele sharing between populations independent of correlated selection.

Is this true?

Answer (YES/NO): NO